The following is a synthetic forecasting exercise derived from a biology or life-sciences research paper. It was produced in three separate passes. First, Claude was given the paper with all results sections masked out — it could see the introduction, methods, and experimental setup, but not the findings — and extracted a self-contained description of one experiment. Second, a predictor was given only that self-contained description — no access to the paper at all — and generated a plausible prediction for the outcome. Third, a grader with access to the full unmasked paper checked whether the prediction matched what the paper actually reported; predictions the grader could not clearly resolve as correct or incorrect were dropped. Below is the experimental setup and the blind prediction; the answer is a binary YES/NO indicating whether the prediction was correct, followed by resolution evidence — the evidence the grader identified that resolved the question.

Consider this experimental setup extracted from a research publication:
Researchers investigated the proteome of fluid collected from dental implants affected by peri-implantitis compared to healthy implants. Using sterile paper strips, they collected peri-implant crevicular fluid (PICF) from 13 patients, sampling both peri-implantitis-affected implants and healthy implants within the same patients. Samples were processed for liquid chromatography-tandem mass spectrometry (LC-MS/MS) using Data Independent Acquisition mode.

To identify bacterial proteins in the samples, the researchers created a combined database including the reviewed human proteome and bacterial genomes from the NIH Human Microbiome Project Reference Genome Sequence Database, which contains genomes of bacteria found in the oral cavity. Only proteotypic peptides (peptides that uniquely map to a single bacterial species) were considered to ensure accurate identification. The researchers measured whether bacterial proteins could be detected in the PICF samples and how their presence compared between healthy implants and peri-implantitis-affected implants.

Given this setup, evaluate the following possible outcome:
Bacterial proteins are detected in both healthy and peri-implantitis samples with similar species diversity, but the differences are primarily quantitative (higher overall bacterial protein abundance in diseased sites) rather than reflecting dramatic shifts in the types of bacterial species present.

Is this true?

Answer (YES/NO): NO